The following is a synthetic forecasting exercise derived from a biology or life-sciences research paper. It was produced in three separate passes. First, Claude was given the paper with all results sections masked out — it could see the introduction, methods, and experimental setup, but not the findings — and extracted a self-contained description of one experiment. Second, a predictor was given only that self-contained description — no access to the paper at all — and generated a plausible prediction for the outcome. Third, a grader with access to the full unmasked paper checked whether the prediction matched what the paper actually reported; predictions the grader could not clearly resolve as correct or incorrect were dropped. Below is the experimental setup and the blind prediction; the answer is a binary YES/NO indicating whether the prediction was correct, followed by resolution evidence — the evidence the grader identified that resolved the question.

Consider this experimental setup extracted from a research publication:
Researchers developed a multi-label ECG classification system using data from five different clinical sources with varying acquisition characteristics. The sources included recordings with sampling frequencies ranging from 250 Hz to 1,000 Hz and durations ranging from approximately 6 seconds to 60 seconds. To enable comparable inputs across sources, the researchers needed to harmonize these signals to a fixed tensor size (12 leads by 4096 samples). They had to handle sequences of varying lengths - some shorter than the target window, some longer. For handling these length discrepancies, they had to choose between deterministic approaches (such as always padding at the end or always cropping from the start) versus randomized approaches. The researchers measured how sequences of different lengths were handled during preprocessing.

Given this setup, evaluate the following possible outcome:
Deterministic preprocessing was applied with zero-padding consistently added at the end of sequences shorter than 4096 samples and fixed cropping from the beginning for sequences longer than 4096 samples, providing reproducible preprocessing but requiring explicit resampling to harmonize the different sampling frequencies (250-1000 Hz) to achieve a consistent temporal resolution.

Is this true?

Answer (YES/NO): NO